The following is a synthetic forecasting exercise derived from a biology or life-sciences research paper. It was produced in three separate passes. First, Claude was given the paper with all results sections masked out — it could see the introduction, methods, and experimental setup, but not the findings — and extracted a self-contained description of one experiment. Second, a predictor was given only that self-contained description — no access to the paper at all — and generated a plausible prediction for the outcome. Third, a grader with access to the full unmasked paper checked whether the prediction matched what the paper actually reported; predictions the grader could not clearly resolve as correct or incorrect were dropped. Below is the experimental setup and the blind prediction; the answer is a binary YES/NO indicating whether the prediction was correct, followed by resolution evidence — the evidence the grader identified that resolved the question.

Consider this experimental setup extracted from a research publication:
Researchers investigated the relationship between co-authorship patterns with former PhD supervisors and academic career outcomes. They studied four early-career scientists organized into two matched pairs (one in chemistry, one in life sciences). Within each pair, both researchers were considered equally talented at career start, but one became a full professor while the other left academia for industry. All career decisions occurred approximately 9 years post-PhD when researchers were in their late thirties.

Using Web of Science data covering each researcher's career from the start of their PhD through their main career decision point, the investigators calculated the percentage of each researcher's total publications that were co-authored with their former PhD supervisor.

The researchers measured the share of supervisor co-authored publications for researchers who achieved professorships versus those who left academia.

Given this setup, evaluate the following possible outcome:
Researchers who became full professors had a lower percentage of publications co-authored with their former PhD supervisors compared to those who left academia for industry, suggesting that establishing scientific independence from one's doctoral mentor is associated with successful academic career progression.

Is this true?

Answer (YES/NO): YES